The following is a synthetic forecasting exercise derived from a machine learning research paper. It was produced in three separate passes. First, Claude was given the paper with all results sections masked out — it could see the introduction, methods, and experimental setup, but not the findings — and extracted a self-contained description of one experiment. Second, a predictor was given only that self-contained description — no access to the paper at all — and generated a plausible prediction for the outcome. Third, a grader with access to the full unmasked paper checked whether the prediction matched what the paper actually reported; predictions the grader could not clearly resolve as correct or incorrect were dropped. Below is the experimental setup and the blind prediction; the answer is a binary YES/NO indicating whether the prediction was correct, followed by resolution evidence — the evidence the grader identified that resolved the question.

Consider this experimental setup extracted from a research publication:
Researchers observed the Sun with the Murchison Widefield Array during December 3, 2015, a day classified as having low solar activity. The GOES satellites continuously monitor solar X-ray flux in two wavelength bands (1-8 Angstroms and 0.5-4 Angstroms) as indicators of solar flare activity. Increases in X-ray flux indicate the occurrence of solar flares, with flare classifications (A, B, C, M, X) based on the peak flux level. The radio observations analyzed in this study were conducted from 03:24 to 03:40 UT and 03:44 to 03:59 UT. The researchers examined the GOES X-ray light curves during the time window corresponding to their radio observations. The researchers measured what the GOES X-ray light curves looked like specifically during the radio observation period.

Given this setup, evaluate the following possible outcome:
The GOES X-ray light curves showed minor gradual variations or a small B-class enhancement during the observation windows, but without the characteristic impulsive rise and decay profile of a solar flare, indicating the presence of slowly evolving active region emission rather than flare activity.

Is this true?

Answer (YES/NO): NO